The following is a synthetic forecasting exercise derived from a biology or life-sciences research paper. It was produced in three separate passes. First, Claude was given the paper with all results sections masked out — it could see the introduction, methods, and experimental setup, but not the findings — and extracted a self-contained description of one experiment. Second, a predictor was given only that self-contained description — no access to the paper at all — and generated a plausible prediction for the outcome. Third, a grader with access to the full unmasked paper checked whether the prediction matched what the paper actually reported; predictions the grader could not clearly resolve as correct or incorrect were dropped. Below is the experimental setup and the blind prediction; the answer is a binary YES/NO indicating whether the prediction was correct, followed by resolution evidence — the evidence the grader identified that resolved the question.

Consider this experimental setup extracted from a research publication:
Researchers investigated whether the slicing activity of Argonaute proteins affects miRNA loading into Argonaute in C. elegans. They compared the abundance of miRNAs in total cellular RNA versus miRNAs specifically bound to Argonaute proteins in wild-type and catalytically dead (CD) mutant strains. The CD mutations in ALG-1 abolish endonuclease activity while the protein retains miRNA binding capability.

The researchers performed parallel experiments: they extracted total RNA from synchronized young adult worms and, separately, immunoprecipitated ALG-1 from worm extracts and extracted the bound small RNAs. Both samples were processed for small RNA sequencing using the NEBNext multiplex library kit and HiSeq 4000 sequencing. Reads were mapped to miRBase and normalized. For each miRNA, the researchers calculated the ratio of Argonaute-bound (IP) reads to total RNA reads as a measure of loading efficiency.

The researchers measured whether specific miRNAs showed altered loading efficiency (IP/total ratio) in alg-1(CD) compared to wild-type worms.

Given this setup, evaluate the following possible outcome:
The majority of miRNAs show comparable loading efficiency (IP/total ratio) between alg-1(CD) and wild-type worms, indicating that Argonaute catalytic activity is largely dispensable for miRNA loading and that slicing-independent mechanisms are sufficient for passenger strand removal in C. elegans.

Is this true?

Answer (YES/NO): YES